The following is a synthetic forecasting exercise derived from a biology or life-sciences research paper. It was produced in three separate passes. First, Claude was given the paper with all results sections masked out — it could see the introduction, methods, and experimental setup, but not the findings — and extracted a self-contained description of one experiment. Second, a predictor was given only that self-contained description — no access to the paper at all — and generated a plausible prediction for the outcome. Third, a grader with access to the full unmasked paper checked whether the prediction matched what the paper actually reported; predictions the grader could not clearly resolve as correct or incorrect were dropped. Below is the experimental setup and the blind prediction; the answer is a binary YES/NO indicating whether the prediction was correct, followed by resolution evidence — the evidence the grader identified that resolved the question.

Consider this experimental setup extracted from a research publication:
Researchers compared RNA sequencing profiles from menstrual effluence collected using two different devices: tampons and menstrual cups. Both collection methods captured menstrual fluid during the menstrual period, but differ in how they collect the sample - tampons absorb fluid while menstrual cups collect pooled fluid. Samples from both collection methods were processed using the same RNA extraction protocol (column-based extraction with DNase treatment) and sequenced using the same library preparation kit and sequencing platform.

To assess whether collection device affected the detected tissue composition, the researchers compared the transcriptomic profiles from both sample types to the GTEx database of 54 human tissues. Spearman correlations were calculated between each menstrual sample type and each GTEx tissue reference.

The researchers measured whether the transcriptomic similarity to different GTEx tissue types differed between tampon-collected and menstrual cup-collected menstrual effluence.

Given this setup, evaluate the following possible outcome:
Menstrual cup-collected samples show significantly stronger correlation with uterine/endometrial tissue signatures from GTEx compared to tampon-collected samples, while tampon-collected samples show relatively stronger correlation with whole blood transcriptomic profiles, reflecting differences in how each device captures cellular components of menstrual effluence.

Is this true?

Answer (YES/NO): NO